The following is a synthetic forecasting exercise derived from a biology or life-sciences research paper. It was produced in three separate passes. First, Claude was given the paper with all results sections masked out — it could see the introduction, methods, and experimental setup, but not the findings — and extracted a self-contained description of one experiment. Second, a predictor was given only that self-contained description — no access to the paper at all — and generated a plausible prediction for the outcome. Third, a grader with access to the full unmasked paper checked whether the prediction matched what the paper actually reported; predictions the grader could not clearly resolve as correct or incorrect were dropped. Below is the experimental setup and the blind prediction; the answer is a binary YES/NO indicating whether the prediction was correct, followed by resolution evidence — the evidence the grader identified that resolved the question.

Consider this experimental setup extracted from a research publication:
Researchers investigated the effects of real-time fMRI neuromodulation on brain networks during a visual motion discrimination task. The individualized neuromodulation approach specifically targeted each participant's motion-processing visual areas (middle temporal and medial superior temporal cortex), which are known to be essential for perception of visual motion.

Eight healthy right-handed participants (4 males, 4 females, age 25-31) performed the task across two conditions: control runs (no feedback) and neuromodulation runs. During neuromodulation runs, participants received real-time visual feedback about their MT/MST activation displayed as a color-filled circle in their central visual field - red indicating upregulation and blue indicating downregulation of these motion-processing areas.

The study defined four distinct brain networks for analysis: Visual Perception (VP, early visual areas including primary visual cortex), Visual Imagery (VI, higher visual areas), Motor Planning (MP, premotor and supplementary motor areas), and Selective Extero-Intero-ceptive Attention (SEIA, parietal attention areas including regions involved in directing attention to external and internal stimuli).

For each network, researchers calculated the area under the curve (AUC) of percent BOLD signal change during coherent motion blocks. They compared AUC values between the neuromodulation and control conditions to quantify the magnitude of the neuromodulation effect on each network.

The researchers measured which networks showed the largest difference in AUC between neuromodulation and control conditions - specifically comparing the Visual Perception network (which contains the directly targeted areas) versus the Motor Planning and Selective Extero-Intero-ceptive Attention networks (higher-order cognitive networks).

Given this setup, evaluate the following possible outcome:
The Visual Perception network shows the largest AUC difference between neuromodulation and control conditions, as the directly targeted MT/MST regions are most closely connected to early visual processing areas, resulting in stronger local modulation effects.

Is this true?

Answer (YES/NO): NO